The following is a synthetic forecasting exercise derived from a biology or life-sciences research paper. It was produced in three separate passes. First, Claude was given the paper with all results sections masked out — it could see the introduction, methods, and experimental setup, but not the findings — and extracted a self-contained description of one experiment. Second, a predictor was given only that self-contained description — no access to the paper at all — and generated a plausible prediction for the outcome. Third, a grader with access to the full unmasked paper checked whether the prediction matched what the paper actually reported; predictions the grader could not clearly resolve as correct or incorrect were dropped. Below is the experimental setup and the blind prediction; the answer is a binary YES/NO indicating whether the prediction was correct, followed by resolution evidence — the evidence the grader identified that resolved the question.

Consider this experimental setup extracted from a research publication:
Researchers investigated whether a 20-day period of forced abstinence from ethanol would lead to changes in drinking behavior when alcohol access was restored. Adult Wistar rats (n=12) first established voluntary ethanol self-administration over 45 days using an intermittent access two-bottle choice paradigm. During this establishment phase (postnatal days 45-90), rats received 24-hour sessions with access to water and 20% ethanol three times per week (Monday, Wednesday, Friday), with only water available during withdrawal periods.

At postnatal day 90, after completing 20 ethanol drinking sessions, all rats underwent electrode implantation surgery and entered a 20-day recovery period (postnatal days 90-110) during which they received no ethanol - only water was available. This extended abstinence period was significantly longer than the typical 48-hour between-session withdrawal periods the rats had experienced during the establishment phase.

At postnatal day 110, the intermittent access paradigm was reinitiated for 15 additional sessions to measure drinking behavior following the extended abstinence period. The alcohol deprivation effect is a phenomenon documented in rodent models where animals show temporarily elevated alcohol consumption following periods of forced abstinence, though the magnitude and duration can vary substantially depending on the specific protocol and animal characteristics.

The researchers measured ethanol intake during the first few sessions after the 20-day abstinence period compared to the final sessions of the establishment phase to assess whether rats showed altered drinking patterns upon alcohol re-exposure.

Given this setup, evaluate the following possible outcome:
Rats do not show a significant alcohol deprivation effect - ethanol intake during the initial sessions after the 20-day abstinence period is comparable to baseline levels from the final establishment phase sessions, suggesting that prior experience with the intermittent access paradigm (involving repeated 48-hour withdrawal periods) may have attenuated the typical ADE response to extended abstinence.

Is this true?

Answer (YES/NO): NO